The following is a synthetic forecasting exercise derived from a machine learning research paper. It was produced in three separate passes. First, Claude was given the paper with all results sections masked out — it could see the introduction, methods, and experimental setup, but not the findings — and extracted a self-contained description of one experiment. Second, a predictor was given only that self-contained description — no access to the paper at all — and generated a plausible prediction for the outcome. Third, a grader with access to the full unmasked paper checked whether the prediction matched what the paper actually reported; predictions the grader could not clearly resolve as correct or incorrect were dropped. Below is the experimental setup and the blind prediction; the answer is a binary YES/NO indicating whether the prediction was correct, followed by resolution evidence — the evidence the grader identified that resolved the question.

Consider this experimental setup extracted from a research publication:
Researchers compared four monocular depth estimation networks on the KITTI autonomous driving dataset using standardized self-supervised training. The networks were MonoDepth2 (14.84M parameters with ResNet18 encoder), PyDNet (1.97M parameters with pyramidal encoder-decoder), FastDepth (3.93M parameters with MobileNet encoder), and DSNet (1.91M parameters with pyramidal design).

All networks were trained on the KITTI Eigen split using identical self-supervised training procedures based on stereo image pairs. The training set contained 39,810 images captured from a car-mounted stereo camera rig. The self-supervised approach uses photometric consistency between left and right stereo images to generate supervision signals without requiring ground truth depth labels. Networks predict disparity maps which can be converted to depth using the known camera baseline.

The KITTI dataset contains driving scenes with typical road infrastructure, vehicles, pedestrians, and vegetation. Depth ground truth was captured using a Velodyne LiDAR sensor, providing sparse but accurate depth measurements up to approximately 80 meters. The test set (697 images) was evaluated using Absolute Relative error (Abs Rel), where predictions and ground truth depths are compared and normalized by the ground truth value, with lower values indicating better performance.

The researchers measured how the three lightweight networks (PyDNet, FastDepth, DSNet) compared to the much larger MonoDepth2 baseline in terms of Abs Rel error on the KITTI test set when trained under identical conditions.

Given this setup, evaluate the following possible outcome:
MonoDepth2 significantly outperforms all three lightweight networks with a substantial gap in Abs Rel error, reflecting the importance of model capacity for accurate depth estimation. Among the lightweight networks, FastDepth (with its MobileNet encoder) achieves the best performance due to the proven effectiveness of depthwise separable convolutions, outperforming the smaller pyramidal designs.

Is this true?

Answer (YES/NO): NO